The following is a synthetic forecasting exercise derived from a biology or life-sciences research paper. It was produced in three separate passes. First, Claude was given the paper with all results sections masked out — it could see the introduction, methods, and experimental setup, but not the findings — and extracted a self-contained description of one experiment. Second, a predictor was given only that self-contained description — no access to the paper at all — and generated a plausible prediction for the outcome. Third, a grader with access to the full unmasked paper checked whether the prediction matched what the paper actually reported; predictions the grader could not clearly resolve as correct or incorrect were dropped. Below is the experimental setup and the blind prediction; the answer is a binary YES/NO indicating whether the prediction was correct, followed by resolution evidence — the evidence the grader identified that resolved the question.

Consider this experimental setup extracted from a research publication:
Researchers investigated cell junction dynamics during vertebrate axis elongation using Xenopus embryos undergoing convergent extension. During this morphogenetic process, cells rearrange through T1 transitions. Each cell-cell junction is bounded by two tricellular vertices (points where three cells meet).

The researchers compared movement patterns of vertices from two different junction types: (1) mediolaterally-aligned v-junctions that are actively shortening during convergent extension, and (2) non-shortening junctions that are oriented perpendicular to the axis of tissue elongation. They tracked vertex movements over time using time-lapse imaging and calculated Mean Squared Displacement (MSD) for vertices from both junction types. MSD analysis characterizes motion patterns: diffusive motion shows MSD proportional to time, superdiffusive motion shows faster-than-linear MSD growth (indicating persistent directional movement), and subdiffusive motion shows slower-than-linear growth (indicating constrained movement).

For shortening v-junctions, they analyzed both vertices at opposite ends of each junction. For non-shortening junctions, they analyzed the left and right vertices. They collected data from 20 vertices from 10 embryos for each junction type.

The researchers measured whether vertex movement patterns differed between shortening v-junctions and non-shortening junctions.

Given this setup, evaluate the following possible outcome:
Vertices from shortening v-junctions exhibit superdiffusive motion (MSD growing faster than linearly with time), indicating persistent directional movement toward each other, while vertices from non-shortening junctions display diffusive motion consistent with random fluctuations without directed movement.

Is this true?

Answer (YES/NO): NO